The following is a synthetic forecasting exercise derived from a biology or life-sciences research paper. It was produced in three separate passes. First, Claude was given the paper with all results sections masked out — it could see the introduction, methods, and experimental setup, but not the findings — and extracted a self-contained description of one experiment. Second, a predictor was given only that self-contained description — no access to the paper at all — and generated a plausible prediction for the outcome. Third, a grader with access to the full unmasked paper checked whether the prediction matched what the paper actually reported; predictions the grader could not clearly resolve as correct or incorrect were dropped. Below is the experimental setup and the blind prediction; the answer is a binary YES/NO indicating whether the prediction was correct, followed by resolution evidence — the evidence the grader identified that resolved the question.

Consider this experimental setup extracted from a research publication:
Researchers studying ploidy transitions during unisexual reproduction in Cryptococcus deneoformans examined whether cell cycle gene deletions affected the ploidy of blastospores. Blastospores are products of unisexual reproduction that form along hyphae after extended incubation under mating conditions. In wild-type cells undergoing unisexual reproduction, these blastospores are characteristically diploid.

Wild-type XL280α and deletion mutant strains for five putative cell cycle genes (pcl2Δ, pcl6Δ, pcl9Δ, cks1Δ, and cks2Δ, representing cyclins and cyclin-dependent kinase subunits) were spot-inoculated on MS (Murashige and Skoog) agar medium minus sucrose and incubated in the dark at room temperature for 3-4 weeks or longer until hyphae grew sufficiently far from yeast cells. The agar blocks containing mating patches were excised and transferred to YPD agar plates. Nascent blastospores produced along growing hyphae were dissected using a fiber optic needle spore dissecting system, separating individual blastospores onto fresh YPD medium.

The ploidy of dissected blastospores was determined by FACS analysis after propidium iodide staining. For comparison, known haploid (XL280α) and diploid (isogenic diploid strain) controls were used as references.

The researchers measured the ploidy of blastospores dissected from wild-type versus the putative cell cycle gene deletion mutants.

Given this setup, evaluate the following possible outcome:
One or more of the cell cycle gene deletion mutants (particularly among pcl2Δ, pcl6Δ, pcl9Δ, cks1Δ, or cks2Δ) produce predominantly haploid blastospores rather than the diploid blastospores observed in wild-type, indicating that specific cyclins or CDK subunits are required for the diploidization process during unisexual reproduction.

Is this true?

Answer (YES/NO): YES